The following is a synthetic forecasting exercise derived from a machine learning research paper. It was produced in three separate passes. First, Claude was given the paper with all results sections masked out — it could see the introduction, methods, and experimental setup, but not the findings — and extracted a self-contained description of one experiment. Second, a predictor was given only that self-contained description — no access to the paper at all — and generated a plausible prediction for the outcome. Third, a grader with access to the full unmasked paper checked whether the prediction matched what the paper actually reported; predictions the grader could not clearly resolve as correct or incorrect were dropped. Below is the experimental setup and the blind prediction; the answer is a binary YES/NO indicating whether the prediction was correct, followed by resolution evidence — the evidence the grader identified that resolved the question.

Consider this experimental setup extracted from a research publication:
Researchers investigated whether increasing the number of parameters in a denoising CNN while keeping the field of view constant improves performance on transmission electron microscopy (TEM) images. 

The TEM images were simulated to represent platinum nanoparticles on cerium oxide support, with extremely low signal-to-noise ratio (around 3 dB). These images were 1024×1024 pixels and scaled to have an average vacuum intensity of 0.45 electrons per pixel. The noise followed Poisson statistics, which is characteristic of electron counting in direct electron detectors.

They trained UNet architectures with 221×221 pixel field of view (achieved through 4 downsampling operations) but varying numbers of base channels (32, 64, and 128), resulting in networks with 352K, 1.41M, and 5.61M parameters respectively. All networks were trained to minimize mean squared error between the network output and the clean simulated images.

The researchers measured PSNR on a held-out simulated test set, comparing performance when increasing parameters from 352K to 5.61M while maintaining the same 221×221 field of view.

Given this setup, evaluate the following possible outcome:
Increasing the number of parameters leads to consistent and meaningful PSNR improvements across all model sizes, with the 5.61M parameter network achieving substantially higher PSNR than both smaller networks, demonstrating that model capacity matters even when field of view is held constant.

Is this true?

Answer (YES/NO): NO